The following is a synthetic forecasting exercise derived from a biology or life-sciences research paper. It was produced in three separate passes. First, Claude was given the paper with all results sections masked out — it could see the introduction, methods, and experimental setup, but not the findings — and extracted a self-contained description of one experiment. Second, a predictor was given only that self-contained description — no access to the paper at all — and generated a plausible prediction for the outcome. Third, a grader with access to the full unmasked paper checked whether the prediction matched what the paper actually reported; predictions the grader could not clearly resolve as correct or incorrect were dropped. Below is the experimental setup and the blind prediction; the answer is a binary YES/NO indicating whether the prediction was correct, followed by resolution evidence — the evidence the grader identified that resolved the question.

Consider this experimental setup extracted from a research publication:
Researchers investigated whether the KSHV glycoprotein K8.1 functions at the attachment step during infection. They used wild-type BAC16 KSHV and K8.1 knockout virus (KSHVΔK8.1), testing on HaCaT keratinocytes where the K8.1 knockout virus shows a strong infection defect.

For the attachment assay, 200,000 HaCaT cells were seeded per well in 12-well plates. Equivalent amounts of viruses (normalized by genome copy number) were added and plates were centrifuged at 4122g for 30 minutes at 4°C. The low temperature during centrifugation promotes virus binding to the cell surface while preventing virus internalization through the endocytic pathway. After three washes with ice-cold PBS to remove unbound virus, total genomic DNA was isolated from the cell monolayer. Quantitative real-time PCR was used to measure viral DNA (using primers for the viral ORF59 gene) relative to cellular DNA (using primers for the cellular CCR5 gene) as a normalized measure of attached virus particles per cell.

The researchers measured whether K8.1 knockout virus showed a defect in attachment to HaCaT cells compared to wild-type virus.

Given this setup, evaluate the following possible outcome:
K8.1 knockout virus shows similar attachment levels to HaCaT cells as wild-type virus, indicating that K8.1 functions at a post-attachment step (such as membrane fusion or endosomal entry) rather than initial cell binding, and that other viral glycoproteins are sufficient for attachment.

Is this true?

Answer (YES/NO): NO